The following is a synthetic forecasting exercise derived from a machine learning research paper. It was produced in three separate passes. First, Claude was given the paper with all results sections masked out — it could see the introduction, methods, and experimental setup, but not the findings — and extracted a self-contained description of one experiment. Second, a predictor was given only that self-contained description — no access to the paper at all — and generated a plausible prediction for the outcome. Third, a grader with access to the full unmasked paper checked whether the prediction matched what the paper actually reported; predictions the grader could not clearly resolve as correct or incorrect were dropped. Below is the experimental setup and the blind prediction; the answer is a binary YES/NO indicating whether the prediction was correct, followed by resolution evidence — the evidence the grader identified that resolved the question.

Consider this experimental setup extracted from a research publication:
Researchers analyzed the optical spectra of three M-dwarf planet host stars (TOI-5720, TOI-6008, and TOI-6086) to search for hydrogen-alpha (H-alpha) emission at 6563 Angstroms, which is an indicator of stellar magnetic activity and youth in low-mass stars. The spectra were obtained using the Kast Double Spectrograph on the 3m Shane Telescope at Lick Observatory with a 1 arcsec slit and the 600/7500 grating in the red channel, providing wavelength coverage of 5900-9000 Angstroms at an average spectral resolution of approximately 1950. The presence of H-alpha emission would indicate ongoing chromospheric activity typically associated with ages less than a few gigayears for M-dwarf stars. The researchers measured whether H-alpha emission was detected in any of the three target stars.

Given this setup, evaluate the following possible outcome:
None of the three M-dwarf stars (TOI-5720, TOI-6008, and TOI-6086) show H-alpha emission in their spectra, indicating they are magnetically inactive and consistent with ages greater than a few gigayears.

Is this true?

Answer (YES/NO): YES